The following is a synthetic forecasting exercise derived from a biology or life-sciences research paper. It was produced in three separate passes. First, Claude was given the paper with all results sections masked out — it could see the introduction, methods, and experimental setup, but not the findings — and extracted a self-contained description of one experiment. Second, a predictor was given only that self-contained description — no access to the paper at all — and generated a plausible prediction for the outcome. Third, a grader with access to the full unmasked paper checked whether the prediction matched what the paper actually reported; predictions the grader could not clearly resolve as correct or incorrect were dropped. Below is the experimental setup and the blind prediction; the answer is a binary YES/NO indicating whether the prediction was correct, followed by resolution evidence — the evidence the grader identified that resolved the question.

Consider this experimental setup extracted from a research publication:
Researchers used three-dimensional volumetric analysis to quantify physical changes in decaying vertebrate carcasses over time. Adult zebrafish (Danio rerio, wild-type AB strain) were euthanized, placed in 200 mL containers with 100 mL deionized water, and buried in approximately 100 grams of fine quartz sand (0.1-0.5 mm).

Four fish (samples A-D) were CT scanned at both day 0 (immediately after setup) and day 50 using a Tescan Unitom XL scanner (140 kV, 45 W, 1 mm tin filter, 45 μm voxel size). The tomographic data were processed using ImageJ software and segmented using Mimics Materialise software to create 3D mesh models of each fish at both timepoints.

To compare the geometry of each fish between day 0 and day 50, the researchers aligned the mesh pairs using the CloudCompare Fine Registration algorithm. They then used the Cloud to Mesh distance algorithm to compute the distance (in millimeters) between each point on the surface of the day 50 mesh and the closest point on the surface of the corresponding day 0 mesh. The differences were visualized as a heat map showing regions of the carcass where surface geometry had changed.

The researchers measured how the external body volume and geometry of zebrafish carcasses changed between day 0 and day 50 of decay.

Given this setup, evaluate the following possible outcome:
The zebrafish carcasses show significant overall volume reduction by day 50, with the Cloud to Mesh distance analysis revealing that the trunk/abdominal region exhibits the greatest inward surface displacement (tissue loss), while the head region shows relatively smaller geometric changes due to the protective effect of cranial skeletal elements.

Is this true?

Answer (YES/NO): NO